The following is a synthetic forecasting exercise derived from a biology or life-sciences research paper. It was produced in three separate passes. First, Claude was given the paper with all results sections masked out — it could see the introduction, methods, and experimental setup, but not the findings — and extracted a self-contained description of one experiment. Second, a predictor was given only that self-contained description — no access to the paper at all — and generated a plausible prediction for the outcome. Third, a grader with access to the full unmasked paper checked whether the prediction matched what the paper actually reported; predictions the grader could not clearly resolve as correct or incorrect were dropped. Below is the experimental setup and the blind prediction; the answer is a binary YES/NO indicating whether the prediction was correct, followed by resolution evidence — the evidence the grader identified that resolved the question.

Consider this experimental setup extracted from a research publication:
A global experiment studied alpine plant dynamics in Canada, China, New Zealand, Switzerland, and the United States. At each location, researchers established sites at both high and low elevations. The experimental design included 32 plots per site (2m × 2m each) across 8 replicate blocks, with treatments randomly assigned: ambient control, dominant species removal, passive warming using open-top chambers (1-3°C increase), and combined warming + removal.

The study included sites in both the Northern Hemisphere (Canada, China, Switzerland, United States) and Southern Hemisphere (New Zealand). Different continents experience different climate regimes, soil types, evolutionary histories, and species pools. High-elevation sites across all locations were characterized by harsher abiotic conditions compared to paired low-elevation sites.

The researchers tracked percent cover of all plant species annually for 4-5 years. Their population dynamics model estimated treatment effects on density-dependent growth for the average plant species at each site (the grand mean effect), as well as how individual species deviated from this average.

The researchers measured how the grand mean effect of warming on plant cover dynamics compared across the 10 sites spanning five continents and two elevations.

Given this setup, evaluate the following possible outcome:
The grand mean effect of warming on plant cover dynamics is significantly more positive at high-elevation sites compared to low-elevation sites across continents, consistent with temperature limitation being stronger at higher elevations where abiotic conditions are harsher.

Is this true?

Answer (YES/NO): NO